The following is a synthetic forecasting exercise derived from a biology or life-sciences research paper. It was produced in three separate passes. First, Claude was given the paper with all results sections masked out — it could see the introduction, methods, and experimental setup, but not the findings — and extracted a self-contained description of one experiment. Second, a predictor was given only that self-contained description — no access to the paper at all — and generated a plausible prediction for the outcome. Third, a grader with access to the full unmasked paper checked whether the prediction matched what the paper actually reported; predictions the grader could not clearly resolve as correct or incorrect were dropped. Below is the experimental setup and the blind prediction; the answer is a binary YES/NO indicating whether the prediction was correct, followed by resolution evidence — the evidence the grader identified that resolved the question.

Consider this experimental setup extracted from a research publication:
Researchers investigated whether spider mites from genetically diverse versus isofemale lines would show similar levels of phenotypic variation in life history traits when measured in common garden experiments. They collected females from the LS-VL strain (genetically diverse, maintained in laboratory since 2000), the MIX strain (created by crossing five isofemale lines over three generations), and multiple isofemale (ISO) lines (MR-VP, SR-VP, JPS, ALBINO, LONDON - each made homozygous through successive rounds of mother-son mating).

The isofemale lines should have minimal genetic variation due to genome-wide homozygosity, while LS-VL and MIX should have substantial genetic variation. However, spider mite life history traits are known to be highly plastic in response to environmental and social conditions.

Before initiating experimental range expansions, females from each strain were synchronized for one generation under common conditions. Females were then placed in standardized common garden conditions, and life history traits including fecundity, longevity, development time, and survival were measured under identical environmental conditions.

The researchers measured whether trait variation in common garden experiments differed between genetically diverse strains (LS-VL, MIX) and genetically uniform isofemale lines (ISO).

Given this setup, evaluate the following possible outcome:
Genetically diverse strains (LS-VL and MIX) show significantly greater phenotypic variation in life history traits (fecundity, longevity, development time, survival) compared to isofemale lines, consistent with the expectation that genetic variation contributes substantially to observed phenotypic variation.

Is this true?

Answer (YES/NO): NO